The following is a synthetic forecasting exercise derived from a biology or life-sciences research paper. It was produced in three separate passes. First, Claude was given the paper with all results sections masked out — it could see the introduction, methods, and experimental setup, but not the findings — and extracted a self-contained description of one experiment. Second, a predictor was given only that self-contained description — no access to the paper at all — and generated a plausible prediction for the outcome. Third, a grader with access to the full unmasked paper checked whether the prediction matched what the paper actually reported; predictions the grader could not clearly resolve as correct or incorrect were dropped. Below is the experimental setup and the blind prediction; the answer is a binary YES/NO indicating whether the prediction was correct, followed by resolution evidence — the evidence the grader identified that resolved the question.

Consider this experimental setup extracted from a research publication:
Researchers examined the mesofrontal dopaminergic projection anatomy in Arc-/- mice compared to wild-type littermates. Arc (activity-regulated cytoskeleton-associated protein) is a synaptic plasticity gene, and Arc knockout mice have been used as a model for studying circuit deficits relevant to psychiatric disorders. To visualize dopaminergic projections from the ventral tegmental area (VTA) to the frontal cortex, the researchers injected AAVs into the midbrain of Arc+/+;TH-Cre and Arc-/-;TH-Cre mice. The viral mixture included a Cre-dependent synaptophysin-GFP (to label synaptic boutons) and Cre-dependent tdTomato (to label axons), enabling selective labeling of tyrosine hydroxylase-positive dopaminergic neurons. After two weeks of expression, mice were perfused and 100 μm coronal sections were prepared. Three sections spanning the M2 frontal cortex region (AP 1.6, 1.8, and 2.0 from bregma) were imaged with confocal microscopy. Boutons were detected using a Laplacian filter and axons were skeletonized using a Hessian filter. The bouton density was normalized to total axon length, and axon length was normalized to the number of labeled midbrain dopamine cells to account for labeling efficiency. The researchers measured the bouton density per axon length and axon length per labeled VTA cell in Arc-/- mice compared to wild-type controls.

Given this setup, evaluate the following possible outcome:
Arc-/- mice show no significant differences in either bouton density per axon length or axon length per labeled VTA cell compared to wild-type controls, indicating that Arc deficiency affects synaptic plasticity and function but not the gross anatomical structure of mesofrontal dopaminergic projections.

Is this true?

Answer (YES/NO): NO